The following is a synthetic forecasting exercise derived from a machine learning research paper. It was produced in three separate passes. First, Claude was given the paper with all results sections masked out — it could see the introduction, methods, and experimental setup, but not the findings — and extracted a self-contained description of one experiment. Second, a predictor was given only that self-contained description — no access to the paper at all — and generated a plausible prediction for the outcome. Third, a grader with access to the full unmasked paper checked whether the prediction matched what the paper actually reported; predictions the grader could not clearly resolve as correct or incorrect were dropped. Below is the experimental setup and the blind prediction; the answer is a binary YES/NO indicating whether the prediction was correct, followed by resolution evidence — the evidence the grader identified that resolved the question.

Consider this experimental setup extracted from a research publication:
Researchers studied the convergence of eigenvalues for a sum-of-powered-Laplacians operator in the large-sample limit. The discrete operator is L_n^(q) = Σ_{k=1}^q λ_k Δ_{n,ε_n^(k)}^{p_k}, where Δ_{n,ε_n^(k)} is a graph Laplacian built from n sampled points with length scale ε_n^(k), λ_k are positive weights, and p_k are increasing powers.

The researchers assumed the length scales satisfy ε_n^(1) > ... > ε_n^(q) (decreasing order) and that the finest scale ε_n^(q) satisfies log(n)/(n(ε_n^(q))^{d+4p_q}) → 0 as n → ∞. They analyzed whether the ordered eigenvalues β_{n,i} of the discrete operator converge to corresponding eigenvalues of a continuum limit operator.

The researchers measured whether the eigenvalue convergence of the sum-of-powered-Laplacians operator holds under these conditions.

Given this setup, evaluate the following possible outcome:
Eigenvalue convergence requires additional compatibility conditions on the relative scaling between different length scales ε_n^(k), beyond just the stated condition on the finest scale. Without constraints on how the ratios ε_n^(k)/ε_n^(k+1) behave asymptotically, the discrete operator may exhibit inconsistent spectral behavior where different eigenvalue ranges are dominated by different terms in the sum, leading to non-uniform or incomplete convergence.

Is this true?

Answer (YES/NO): NO